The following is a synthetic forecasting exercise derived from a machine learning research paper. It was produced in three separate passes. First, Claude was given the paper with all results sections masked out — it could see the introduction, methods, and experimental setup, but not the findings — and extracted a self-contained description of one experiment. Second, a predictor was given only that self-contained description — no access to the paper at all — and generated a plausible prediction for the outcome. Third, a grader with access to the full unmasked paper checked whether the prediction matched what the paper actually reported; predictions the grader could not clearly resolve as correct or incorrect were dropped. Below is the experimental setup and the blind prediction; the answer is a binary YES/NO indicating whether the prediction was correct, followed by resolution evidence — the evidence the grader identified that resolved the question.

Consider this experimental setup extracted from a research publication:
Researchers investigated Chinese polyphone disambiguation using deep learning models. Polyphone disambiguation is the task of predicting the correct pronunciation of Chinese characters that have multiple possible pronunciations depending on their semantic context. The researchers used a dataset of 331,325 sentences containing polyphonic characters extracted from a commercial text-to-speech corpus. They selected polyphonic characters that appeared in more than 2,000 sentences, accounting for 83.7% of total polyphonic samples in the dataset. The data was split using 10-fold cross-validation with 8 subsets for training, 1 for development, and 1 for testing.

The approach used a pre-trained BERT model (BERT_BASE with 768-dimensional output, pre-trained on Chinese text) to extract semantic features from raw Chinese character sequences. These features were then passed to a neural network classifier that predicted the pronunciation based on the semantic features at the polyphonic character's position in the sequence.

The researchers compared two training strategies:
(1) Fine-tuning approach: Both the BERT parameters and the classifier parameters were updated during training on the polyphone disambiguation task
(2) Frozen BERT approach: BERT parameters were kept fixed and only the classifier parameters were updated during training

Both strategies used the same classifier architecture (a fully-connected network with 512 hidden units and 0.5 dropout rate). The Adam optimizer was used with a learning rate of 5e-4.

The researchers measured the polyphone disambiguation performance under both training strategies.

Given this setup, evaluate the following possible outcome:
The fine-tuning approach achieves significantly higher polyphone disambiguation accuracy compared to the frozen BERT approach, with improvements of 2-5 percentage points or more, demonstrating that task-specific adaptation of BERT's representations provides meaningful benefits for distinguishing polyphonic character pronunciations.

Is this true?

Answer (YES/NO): NO